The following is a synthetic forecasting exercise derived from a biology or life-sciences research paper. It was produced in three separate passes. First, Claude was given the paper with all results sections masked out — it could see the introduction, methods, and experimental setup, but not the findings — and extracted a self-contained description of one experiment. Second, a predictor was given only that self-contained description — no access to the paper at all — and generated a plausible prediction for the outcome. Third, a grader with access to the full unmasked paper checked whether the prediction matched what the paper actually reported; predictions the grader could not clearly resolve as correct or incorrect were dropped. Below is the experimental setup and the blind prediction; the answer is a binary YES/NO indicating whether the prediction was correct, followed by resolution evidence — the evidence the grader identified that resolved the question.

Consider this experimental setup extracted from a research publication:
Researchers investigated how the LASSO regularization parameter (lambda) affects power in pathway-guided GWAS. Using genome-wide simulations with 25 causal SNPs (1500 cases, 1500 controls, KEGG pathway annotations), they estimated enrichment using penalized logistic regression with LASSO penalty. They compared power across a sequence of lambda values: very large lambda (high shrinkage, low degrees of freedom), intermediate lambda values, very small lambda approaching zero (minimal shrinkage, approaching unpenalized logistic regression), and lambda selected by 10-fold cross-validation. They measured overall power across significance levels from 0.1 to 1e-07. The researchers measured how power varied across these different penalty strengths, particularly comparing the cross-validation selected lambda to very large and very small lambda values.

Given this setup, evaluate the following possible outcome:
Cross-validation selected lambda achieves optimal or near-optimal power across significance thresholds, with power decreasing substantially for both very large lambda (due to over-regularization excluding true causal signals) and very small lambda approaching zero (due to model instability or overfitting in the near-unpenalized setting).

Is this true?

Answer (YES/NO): YES